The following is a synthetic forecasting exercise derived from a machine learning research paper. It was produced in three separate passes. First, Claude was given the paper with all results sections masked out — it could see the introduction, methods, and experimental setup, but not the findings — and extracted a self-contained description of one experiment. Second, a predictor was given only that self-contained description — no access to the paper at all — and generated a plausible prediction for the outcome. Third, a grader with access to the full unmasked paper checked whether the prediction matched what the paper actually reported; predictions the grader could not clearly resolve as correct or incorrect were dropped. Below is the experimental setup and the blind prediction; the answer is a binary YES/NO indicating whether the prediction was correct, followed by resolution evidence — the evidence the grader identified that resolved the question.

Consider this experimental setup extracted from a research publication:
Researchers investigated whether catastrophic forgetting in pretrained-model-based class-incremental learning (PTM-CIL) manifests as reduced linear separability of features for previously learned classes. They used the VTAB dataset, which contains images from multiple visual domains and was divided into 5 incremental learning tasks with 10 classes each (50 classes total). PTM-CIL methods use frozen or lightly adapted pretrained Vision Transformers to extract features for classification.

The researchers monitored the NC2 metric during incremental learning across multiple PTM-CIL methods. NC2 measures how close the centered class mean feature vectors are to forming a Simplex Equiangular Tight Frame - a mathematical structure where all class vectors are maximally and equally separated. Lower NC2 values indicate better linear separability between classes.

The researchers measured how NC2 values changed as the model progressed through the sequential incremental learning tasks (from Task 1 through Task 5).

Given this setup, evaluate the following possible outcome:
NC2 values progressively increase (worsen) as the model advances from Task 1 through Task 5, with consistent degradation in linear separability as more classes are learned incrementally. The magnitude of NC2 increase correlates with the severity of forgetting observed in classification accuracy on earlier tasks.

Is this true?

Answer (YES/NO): NO